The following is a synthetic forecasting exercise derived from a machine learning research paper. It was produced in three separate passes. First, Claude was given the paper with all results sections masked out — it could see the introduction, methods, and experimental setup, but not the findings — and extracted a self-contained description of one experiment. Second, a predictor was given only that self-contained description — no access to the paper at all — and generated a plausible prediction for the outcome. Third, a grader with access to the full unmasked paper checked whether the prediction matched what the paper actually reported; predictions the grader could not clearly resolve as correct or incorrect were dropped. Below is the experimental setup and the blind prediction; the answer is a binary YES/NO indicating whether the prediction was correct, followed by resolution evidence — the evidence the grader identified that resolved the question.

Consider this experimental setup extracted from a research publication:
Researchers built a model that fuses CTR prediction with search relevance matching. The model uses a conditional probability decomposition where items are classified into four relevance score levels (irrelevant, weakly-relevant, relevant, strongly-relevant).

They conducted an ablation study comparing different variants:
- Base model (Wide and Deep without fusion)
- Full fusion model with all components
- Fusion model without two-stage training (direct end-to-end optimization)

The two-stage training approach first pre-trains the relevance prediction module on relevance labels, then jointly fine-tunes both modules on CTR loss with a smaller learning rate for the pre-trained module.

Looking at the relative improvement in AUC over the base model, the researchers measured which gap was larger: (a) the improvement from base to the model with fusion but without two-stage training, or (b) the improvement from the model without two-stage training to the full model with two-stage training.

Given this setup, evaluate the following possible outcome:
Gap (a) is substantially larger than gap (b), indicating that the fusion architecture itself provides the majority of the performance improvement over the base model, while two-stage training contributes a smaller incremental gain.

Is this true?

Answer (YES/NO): YES